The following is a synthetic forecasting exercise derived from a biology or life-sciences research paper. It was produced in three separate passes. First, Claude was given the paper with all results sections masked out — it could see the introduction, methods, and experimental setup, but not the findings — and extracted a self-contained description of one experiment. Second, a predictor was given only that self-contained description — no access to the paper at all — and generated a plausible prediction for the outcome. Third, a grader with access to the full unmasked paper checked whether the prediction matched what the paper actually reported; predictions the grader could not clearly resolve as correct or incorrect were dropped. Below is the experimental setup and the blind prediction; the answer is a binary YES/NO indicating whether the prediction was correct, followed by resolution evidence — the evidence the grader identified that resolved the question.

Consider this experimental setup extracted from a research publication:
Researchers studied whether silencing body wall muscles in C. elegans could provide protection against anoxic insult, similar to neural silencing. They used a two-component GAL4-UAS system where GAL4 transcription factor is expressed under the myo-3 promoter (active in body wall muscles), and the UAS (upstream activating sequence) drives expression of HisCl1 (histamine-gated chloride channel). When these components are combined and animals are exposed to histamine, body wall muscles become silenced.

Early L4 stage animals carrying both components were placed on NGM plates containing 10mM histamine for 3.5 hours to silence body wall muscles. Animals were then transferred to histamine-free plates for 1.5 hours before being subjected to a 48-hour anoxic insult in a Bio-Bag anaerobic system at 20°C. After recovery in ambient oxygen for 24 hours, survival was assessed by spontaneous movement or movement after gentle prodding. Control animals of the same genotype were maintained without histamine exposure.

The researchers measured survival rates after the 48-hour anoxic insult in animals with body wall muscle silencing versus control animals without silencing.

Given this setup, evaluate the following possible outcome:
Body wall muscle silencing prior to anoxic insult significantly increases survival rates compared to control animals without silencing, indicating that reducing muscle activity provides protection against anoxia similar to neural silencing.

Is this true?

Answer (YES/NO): YES